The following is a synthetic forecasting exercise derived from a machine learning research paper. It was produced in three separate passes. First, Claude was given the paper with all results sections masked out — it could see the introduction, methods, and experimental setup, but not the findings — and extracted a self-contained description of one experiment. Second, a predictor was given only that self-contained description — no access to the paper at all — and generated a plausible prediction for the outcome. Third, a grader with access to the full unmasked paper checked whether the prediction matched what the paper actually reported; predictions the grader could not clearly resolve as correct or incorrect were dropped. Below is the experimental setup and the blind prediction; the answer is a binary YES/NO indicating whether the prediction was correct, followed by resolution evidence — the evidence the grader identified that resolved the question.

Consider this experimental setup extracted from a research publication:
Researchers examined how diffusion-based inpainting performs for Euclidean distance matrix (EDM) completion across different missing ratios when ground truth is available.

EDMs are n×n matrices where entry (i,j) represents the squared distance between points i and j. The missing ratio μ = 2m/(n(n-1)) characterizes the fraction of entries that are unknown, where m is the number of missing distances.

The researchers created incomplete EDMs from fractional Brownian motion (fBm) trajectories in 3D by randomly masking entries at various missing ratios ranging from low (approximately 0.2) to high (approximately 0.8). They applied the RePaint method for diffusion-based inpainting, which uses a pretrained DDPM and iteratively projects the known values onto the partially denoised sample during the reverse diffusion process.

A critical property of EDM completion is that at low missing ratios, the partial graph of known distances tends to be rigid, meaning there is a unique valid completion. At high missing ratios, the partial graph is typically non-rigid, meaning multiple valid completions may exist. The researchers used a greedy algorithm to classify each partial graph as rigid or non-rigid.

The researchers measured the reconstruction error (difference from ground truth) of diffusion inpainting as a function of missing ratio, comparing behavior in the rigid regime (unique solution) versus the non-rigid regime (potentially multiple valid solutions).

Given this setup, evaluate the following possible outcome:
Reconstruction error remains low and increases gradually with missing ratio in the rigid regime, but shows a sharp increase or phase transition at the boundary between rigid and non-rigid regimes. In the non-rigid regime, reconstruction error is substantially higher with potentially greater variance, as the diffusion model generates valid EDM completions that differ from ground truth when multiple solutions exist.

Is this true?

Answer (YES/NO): NO